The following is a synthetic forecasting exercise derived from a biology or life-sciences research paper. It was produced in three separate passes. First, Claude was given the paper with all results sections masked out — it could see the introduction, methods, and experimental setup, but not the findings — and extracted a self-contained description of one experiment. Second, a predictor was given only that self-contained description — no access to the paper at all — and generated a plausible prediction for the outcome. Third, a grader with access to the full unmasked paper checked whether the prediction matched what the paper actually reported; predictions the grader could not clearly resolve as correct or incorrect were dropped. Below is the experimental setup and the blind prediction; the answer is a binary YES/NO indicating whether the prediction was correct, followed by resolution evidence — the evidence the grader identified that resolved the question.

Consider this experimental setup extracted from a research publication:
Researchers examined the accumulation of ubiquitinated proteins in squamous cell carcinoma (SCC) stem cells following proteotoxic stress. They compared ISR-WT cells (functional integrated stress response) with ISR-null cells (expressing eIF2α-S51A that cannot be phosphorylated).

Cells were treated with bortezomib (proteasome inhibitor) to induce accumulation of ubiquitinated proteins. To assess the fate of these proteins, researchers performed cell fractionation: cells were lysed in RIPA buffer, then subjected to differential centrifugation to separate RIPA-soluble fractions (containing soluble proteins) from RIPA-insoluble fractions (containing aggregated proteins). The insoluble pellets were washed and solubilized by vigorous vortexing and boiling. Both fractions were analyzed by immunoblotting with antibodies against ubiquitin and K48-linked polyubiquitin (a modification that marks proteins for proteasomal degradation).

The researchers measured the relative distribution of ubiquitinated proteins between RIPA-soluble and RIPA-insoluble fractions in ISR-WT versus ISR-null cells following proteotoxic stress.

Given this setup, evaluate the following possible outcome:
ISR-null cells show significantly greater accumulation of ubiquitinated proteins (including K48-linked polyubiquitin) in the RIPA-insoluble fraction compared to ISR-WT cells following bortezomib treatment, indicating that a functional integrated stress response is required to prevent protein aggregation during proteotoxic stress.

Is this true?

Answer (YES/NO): NO